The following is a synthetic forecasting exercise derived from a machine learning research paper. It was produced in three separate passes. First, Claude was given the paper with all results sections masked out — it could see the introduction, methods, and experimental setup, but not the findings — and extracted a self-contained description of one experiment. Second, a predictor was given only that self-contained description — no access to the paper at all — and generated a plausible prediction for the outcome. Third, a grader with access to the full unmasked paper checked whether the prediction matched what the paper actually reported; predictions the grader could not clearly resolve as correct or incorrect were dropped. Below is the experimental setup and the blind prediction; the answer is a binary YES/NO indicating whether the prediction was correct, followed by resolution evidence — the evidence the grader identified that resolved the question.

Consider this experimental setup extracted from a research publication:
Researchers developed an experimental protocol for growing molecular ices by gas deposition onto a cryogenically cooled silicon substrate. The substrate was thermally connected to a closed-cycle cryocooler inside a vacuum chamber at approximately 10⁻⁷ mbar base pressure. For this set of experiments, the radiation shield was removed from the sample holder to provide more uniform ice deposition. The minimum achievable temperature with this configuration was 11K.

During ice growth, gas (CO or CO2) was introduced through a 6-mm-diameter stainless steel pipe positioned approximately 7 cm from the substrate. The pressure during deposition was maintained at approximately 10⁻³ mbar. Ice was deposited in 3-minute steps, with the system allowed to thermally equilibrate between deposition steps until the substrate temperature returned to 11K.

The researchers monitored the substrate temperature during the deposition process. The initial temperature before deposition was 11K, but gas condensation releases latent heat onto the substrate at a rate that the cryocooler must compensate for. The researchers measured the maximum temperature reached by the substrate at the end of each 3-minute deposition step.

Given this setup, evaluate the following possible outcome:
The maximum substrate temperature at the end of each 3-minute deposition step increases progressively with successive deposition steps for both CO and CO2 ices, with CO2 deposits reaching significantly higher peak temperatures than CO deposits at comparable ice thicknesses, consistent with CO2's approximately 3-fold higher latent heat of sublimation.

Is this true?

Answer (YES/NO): NO